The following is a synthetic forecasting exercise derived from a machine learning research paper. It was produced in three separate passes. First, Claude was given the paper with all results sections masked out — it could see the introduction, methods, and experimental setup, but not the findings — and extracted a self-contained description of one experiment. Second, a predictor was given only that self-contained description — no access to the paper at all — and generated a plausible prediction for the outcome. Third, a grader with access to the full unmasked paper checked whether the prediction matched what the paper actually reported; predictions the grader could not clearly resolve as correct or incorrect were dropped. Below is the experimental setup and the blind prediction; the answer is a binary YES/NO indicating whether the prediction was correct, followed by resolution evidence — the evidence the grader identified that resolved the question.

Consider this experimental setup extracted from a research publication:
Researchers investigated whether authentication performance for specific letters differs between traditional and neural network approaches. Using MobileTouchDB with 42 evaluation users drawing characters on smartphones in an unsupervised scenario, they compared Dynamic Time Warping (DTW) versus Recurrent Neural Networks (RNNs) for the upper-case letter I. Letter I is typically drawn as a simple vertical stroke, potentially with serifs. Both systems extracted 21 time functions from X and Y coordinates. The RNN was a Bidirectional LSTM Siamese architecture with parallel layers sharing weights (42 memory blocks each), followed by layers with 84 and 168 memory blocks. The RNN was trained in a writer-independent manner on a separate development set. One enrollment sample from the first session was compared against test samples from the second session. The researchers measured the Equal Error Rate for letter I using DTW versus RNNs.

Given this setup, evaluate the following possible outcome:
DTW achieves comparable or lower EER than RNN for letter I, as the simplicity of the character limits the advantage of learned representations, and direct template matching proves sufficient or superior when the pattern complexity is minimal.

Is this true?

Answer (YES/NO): YES